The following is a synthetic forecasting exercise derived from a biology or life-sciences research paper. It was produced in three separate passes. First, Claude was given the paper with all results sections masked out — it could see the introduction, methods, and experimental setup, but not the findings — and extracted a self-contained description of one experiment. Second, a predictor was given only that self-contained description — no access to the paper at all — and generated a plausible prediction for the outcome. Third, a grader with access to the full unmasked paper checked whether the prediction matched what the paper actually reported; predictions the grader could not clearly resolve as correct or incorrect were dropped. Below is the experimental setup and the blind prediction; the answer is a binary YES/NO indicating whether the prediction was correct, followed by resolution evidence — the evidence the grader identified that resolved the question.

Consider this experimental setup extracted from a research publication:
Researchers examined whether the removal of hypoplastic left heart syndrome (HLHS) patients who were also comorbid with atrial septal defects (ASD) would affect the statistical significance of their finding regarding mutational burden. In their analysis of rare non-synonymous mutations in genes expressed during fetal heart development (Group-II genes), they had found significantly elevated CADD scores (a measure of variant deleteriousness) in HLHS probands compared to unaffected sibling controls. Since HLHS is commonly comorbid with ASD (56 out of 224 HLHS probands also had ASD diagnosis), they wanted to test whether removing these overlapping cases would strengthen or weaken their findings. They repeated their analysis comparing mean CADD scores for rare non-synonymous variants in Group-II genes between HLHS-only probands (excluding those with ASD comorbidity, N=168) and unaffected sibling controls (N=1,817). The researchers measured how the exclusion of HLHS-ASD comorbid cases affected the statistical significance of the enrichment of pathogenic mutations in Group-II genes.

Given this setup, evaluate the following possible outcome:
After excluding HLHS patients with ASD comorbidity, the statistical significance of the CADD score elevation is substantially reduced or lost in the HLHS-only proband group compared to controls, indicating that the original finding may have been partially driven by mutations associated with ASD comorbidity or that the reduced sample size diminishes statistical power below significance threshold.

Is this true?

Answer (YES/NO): NO